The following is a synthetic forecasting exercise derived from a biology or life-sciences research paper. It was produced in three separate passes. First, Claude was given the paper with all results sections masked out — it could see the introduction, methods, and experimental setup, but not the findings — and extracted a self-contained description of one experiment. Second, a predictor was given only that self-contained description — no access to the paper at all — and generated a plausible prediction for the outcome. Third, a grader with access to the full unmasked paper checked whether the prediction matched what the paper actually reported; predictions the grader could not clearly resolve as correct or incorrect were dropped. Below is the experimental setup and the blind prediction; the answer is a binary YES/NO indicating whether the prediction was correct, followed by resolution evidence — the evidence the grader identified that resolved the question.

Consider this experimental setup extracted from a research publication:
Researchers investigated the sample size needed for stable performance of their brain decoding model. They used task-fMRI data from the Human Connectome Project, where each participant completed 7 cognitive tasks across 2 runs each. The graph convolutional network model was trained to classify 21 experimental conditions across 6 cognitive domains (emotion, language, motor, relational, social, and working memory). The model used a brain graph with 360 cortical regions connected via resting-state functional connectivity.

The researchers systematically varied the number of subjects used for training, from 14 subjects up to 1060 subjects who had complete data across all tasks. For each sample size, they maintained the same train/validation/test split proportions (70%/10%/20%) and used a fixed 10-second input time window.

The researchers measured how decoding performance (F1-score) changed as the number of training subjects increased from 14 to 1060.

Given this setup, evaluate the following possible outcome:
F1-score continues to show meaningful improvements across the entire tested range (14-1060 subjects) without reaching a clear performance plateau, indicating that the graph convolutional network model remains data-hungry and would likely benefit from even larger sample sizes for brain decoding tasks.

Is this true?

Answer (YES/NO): NO